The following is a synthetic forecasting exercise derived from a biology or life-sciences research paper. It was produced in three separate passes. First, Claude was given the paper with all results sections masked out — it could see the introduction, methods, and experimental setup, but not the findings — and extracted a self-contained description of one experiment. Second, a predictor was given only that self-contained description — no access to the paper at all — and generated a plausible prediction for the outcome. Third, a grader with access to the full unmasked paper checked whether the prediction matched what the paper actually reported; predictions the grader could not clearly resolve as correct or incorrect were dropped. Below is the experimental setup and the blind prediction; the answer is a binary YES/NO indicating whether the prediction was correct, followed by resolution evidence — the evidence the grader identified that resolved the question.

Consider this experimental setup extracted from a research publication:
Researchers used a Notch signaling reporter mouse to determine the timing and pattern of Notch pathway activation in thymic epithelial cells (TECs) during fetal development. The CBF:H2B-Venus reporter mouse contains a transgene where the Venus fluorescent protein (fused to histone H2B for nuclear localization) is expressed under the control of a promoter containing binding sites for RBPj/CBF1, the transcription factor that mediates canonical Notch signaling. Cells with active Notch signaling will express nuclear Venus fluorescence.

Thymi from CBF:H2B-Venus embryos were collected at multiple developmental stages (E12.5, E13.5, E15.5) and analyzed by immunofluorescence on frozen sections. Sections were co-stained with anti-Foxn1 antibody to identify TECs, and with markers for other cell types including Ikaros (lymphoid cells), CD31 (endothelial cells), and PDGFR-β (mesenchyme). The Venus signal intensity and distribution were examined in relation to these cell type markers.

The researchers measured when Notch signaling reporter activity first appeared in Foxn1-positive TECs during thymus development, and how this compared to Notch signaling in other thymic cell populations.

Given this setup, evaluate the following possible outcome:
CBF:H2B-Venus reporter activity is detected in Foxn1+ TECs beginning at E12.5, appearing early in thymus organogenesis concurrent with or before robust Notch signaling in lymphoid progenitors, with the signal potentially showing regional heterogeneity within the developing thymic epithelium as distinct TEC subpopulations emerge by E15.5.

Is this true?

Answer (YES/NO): YES